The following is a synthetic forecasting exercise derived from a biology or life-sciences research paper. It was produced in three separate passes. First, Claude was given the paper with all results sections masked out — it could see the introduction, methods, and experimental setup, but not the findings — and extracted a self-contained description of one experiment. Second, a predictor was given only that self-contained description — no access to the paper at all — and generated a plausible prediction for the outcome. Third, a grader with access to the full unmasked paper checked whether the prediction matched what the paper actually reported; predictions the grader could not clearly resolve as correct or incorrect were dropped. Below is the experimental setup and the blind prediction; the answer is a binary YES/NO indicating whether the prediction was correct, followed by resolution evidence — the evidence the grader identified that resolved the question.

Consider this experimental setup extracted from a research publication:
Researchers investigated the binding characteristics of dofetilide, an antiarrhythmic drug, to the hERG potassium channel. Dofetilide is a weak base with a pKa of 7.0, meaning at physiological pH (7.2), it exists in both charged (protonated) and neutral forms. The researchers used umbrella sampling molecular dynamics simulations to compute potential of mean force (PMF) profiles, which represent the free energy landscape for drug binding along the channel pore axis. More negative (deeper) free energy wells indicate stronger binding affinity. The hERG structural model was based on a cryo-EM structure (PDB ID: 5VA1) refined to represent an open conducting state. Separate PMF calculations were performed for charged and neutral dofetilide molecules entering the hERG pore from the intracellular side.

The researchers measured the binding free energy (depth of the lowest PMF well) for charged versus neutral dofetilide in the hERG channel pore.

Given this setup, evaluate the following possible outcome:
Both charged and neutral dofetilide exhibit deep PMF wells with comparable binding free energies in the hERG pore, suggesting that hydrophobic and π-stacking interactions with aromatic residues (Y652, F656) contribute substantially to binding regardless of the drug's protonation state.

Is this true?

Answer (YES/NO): NO